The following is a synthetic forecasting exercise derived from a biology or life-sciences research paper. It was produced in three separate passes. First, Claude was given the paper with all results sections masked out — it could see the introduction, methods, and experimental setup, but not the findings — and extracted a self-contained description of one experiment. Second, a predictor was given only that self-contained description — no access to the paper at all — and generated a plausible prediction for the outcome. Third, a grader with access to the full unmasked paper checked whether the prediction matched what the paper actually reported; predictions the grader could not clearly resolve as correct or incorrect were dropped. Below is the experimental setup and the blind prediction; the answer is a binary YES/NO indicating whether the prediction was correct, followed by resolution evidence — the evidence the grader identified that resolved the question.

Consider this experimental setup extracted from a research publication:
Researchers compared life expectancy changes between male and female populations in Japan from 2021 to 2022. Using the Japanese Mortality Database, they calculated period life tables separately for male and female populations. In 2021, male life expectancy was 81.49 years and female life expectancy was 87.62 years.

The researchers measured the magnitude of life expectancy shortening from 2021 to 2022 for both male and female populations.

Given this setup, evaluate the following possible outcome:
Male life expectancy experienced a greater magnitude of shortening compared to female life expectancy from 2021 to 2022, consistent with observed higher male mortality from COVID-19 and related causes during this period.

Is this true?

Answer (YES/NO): NO